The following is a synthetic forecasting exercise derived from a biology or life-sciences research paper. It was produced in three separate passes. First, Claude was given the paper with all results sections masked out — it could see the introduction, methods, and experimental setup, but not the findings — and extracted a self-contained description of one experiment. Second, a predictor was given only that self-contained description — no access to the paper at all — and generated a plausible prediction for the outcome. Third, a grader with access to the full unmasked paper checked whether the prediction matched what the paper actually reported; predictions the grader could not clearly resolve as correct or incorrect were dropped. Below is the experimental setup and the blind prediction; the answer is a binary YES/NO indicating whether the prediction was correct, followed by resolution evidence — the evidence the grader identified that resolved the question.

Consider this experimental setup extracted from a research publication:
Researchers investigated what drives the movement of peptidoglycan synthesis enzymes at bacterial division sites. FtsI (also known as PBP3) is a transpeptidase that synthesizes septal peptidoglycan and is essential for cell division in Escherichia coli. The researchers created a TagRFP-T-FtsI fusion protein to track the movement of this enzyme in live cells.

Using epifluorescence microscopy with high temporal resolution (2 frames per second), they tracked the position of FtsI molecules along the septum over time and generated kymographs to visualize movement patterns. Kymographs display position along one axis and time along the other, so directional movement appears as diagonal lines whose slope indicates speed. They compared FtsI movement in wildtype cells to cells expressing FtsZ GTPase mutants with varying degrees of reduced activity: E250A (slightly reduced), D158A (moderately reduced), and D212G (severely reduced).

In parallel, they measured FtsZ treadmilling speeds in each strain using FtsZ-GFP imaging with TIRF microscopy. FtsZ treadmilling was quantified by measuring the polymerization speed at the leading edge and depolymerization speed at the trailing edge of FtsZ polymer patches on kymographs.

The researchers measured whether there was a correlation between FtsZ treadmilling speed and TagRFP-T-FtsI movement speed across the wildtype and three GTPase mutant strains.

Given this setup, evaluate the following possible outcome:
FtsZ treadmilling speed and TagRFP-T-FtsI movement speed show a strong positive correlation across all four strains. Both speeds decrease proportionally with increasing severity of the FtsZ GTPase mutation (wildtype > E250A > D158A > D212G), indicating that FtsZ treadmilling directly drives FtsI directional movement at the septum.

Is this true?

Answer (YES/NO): YES